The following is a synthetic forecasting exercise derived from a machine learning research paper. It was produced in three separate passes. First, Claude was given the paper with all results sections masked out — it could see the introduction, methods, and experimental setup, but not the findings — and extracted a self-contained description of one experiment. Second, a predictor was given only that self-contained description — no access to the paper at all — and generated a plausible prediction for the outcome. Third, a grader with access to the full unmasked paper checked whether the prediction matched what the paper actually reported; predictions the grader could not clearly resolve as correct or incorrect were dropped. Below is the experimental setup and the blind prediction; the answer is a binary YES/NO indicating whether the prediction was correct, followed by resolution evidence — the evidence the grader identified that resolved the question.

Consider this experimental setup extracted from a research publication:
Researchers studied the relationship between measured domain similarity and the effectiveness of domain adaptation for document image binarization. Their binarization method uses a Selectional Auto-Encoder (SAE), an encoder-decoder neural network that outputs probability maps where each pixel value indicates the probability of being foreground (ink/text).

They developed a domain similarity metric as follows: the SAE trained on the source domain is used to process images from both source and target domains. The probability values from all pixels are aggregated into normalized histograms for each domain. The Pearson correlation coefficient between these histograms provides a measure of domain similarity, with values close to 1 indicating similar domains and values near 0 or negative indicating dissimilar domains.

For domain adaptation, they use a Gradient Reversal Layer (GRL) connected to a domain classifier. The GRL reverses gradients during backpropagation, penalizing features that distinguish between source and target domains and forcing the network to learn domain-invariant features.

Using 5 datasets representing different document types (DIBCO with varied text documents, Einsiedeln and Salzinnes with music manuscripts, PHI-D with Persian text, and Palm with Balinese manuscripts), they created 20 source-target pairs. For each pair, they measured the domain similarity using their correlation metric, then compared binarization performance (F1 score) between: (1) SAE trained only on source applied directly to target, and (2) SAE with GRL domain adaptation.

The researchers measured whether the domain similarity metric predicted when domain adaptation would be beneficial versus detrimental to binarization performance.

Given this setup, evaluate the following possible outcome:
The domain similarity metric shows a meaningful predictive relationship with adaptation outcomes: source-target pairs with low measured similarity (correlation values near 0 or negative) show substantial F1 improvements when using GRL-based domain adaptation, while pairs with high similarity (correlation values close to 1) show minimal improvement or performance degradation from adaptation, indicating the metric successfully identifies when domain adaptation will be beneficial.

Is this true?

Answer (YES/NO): YES